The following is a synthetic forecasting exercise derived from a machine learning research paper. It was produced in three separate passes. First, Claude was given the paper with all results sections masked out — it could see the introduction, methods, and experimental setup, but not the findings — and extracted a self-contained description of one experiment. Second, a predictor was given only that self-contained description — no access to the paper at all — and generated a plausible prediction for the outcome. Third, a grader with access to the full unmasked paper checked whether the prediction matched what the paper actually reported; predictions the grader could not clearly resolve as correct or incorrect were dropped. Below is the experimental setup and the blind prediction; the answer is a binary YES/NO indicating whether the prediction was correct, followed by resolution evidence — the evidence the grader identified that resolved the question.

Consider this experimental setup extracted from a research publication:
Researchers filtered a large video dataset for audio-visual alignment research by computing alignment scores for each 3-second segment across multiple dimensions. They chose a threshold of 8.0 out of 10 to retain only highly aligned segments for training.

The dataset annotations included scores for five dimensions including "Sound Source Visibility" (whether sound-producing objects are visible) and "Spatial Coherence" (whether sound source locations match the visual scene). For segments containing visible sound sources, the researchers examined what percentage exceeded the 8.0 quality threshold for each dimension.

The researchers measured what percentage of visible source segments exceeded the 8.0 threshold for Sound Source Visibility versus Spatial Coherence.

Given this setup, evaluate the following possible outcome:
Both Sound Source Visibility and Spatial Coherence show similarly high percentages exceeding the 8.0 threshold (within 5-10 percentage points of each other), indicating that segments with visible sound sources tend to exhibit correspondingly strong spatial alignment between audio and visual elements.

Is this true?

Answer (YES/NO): YES